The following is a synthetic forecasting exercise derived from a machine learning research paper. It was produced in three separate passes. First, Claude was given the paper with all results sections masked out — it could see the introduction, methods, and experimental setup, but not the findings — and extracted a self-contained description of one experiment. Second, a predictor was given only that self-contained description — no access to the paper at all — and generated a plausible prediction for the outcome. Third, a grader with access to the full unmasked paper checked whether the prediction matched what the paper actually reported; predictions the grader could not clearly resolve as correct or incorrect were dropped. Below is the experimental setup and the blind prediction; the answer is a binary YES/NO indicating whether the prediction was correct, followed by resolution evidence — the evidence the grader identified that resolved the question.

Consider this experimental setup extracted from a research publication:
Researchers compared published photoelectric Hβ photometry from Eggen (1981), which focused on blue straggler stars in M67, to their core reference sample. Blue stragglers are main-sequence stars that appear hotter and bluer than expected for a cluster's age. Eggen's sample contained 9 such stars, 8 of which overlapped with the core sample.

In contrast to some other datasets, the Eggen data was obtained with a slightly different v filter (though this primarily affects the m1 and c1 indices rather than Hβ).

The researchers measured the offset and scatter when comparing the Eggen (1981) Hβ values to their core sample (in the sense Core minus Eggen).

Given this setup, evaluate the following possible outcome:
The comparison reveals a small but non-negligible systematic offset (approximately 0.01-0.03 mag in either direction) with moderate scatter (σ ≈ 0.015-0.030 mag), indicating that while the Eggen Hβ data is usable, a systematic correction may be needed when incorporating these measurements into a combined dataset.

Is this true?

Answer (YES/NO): NO